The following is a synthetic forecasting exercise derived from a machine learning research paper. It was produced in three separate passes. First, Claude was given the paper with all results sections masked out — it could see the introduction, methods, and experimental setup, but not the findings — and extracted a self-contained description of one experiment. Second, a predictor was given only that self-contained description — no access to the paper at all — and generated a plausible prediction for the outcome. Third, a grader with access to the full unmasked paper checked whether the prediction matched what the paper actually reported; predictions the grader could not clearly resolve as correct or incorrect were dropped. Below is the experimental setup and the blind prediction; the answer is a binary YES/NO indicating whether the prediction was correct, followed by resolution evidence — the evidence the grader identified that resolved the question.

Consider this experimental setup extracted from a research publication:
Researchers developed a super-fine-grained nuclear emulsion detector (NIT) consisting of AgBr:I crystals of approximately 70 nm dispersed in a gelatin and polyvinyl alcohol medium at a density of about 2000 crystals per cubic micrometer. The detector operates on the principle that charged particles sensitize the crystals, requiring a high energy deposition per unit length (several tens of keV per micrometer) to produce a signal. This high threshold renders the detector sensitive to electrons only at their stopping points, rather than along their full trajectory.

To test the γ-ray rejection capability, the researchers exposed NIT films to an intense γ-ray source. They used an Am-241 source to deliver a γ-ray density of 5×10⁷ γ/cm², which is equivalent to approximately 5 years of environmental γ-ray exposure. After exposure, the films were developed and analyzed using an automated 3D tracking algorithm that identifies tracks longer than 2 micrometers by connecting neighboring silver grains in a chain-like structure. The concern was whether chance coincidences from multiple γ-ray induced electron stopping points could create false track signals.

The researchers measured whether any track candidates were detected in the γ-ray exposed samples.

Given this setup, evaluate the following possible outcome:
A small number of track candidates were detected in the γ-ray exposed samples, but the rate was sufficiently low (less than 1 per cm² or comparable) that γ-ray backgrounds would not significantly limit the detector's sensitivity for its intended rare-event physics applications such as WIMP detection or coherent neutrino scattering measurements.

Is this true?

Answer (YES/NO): NO